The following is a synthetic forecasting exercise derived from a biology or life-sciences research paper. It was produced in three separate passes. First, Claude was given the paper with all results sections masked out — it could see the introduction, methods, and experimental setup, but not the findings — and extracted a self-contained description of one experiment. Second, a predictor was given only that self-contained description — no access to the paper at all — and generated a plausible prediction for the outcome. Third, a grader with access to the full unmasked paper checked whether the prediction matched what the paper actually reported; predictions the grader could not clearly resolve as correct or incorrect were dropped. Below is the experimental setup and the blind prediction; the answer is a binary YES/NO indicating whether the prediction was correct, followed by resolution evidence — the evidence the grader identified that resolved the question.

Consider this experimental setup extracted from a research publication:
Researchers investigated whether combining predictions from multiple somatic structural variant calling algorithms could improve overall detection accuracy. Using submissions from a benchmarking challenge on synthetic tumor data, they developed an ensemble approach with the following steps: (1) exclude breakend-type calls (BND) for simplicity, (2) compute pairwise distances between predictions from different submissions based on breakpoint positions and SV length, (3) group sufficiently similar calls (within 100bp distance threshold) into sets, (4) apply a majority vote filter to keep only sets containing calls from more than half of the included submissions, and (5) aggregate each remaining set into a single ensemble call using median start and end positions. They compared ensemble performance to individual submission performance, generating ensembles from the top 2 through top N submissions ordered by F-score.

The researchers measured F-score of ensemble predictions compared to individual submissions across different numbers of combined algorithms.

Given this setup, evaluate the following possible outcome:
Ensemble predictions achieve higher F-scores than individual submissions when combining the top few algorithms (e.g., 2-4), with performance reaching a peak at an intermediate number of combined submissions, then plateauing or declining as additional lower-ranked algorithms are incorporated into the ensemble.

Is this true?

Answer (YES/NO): NO